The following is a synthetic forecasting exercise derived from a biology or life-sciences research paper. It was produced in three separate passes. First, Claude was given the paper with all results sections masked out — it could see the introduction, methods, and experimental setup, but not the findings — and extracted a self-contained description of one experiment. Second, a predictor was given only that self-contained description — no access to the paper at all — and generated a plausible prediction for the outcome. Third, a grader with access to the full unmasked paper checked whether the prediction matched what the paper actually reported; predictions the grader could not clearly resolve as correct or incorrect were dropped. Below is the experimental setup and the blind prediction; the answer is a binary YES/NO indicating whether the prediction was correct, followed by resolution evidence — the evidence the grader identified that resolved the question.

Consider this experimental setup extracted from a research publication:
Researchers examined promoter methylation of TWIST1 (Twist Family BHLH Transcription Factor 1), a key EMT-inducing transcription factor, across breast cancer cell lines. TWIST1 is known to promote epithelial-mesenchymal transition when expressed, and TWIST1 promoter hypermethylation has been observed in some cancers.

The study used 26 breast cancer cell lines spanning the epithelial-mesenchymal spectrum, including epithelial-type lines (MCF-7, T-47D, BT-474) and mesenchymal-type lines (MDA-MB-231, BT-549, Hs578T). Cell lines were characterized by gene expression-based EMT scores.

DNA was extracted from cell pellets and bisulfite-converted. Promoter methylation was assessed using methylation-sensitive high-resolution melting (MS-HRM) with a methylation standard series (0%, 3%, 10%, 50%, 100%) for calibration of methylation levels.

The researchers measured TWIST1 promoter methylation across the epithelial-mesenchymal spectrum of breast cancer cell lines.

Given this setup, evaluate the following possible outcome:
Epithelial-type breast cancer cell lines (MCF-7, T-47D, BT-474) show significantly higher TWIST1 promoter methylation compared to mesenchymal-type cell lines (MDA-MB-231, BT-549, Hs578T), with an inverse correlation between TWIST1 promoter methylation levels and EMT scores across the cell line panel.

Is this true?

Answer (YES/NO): NO